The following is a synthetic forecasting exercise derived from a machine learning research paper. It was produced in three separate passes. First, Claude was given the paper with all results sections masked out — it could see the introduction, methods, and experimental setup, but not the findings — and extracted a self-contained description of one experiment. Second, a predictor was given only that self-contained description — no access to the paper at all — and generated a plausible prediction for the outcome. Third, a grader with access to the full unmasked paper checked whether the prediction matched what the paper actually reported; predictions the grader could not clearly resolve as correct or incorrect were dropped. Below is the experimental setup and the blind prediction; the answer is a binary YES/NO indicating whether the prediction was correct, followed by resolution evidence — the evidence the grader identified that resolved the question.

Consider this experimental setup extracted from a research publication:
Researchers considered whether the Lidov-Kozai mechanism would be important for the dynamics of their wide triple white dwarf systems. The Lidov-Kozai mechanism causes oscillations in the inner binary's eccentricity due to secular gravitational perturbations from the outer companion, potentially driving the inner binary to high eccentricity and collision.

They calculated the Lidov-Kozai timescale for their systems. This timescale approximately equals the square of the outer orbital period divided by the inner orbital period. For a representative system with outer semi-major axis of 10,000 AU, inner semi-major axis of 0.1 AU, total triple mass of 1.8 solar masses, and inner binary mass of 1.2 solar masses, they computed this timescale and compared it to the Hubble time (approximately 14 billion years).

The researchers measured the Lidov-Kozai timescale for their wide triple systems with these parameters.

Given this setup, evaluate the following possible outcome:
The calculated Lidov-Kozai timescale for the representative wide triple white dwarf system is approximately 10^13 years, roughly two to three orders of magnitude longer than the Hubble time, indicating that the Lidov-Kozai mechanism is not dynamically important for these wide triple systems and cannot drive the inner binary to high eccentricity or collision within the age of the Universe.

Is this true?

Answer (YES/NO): YES